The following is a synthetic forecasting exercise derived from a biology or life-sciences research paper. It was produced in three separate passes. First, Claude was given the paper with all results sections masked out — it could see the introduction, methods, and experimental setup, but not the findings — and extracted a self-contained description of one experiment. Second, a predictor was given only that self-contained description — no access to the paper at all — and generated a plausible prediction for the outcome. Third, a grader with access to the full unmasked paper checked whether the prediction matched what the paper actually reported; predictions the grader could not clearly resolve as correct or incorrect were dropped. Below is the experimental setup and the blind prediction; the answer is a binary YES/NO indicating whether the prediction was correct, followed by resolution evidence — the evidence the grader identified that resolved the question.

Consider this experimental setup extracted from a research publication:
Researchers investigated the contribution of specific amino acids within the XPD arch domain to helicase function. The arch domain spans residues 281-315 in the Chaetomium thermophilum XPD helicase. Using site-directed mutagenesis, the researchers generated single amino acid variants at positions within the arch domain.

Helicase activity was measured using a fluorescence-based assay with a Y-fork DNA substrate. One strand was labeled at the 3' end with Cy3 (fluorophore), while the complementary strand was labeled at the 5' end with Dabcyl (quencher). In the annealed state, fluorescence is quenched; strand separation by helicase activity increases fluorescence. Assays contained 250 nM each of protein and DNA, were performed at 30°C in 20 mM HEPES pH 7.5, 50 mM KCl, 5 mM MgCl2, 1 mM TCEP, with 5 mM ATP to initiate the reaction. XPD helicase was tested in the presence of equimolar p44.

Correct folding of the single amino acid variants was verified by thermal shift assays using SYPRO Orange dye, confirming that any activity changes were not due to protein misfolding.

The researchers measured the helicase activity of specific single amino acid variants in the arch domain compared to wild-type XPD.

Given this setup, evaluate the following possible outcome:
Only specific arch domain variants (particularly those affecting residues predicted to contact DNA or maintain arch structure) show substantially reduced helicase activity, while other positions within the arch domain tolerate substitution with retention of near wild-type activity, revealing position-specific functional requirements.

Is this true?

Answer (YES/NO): YES